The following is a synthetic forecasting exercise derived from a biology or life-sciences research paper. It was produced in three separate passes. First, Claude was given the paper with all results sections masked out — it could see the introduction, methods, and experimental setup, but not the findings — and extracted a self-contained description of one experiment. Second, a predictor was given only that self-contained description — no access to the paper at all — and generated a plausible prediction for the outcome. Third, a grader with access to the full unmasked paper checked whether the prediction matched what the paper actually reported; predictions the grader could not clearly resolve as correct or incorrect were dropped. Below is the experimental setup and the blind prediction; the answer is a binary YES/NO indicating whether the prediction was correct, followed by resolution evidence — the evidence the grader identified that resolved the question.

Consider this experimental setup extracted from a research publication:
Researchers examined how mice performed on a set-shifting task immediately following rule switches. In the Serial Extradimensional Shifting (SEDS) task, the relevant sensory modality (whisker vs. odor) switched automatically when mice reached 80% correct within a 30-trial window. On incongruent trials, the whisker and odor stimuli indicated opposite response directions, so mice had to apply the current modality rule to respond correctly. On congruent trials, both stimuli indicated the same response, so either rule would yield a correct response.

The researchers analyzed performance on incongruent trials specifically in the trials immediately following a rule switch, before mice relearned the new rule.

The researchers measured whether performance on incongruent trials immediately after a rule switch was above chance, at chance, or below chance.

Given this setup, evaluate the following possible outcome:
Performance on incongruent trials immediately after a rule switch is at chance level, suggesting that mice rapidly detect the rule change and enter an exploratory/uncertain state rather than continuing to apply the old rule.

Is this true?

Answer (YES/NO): NO